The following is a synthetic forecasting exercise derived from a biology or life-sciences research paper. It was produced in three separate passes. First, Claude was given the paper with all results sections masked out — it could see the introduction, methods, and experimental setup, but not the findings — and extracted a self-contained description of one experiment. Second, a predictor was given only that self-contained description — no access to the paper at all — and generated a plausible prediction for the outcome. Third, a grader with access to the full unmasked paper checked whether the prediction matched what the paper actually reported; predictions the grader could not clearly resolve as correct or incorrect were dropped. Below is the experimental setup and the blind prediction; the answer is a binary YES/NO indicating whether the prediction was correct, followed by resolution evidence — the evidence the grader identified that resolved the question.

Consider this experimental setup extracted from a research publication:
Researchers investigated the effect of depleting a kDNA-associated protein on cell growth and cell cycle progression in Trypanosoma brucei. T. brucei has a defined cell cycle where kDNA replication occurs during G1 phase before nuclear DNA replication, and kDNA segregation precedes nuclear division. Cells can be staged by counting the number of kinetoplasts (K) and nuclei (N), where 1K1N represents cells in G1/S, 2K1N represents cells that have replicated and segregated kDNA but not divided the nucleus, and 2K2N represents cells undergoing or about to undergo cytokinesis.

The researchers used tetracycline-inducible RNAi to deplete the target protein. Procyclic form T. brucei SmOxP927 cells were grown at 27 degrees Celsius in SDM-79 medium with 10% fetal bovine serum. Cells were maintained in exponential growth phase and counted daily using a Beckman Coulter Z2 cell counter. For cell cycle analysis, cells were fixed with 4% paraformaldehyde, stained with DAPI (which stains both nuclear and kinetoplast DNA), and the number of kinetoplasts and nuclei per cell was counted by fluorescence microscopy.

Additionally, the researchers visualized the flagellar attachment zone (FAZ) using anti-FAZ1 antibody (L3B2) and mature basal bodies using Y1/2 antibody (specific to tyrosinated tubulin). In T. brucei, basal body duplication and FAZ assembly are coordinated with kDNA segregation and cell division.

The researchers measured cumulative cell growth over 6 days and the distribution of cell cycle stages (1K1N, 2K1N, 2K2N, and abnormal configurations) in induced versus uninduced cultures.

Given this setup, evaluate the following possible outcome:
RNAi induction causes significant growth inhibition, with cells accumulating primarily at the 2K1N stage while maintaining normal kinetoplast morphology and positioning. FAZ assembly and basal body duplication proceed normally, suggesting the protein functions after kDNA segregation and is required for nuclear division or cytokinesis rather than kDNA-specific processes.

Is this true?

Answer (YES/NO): NO